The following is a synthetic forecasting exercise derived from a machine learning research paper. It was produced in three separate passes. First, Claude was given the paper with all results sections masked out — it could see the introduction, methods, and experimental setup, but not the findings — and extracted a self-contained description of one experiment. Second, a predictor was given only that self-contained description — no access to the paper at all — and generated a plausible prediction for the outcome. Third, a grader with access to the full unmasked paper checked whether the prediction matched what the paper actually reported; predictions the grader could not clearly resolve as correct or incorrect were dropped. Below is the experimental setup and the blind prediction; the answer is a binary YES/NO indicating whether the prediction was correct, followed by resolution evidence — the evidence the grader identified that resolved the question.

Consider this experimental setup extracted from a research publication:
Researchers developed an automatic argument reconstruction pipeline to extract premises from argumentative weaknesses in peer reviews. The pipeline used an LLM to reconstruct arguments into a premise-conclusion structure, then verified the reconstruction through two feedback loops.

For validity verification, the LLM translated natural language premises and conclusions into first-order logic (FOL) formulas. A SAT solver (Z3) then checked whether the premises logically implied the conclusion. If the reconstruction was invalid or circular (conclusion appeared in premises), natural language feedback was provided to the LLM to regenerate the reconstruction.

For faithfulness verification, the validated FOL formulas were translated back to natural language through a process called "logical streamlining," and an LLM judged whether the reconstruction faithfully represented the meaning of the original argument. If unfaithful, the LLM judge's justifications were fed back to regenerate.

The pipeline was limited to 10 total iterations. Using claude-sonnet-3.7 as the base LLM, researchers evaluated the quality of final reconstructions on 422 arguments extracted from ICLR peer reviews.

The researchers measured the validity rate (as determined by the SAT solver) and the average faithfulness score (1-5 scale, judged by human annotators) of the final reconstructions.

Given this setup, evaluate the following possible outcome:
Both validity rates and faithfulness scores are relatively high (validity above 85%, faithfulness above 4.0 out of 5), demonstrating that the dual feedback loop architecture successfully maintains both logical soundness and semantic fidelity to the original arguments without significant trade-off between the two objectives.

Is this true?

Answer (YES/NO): YES